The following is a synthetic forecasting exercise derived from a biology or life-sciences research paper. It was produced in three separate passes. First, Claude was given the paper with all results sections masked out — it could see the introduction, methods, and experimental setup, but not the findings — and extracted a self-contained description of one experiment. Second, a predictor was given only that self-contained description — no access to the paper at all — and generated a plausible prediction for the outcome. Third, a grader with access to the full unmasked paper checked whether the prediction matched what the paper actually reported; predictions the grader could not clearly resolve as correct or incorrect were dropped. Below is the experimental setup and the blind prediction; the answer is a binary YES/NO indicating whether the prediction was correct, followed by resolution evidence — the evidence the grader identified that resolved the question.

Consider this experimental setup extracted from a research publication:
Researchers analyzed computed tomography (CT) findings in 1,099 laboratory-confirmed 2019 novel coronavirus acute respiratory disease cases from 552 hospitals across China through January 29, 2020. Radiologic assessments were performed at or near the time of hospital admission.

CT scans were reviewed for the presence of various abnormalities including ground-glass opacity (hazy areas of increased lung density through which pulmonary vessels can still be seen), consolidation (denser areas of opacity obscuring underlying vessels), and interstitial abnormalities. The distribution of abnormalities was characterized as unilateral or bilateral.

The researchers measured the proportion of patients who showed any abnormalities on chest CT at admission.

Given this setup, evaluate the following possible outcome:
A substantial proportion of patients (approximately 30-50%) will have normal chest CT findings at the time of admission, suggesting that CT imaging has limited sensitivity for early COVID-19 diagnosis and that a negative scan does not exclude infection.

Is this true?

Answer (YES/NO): NO